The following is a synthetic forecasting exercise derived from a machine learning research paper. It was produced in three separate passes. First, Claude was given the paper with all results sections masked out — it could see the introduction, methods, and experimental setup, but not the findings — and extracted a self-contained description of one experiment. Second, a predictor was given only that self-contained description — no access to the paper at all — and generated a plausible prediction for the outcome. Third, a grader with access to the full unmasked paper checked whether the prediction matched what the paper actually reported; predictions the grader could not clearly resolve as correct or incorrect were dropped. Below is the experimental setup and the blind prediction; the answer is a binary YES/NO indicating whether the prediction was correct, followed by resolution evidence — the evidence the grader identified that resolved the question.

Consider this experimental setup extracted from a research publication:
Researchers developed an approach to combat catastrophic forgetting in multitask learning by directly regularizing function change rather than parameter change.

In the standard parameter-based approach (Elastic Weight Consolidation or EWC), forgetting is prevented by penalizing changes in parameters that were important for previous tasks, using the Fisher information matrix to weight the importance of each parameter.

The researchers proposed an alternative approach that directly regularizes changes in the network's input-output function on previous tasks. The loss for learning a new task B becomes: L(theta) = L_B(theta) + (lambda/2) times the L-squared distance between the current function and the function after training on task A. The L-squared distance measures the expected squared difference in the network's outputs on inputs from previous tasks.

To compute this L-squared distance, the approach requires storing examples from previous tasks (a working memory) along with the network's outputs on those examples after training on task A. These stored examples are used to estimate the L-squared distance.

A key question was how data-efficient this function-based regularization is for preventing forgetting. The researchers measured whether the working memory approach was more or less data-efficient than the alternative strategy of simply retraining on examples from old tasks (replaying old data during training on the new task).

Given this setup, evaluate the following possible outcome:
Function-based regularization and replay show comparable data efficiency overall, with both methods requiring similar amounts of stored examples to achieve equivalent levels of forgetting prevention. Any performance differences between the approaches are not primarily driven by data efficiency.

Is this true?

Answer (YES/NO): NO